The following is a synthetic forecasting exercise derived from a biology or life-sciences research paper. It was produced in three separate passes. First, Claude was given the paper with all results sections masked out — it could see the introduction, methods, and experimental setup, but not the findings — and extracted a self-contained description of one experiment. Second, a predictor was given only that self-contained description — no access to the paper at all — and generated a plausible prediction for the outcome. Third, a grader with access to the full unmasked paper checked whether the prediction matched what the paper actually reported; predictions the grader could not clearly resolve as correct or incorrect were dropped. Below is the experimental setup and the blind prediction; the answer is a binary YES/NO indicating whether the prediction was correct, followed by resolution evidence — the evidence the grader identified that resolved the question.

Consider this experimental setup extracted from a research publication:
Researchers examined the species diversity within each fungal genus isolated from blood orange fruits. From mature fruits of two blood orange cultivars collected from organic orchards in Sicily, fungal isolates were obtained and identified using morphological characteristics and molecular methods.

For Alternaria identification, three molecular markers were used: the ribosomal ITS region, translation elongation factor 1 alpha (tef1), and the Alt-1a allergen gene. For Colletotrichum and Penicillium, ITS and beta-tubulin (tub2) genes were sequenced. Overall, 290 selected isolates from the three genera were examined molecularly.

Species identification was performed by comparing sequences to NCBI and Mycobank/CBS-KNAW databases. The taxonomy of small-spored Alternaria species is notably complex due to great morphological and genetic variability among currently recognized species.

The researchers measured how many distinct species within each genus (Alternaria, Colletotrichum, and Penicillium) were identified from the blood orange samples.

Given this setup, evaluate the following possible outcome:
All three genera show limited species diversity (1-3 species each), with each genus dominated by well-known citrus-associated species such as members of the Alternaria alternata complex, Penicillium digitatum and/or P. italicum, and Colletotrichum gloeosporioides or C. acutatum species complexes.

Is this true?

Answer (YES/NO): YES